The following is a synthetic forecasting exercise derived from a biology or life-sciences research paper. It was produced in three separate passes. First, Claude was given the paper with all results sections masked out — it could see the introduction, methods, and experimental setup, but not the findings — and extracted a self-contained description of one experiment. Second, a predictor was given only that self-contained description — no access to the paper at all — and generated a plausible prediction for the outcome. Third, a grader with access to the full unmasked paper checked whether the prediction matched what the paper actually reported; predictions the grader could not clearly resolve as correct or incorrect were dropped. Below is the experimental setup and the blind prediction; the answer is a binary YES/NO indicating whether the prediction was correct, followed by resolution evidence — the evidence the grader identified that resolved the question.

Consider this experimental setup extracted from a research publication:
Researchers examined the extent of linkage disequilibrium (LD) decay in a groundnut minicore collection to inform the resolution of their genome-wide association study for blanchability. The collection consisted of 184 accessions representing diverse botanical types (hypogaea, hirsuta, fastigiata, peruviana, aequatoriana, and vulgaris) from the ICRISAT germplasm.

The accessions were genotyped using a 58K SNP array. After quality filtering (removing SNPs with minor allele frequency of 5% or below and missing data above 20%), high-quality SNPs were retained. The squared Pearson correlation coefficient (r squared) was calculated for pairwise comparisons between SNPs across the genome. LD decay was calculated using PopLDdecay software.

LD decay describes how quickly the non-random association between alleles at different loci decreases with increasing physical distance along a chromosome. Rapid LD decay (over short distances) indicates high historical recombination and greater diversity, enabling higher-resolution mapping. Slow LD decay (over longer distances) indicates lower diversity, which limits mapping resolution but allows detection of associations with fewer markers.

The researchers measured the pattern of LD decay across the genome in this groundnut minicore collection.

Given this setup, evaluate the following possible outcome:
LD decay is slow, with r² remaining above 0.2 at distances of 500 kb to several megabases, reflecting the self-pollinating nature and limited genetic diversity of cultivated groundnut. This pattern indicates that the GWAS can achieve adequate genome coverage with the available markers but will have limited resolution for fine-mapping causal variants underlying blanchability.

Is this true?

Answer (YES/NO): NO